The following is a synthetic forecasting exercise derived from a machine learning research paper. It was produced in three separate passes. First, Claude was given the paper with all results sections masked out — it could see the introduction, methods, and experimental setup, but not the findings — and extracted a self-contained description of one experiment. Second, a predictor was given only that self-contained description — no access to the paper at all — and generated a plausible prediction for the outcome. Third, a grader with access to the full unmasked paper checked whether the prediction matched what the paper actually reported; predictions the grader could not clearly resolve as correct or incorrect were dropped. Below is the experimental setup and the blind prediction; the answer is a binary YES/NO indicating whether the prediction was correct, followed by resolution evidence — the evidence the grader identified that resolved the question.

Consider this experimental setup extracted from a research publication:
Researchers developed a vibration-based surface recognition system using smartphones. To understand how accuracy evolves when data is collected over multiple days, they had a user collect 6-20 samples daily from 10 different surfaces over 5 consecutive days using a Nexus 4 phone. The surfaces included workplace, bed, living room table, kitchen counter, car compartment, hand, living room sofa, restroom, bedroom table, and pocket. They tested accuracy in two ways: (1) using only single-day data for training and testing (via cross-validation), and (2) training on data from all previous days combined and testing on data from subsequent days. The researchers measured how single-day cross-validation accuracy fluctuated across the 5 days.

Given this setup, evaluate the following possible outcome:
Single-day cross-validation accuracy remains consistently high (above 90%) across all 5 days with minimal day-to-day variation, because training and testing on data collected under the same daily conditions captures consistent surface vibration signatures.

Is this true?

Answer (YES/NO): NO